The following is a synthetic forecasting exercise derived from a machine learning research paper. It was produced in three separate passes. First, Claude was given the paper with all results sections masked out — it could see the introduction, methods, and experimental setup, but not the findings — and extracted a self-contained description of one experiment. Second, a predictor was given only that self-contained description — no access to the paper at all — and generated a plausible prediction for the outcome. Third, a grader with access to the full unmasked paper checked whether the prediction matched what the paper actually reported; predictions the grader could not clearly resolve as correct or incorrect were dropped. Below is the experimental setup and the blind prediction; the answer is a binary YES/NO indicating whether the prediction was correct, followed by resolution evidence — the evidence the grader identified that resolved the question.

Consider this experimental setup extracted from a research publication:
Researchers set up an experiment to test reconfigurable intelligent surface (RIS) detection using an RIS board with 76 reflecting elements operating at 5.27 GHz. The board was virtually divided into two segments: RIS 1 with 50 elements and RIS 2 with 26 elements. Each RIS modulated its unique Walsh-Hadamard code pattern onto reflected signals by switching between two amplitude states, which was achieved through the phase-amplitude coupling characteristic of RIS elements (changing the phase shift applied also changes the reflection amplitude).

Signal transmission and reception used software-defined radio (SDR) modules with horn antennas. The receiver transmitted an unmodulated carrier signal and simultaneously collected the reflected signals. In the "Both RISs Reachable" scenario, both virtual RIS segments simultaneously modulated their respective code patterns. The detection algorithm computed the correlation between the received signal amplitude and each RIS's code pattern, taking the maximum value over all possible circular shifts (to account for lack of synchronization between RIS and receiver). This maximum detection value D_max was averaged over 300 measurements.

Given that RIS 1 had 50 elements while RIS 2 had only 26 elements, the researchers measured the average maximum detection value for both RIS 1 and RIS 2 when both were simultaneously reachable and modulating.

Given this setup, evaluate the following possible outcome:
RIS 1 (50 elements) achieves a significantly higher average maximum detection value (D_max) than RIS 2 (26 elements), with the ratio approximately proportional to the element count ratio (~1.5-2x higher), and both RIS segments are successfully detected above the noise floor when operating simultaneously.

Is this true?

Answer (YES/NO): NO